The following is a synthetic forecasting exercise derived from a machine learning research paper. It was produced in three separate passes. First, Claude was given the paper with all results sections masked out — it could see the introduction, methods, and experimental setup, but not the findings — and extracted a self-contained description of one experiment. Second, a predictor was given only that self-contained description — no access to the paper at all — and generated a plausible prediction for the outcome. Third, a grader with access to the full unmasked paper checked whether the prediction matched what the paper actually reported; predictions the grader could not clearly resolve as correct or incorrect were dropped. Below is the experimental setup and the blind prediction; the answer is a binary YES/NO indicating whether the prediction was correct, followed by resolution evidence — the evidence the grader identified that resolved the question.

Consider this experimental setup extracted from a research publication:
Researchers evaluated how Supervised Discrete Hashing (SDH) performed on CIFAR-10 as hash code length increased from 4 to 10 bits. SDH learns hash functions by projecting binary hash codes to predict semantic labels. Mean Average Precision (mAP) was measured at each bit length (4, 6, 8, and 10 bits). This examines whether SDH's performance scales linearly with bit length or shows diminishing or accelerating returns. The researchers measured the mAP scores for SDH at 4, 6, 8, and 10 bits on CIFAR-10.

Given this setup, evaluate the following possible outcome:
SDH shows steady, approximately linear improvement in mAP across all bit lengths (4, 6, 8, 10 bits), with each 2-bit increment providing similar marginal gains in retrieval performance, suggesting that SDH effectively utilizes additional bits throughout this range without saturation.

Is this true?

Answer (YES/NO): NO